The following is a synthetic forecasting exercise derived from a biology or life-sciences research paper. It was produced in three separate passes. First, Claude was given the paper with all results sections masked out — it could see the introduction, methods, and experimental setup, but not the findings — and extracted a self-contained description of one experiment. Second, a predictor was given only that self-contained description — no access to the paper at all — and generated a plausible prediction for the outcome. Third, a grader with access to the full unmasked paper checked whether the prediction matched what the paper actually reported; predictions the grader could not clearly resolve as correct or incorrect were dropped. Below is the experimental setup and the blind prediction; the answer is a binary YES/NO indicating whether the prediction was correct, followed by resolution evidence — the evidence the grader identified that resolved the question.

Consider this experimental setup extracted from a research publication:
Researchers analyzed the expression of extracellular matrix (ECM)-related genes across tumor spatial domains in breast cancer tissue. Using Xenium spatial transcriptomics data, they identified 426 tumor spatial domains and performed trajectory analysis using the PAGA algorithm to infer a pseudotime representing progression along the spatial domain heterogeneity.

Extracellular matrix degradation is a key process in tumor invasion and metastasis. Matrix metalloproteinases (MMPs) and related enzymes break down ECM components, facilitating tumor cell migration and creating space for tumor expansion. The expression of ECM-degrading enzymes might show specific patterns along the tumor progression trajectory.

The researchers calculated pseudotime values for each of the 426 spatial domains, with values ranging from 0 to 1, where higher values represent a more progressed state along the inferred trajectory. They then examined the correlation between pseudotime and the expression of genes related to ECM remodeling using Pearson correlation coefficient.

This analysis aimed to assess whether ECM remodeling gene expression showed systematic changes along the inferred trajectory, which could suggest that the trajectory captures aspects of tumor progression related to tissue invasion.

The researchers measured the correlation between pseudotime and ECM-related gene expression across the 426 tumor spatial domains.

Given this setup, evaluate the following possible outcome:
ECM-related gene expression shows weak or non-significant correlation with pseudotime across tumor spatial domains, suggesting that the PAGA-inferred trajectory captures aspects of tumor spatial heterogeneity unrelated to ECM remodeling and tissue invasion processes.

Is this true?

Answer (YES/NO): NO